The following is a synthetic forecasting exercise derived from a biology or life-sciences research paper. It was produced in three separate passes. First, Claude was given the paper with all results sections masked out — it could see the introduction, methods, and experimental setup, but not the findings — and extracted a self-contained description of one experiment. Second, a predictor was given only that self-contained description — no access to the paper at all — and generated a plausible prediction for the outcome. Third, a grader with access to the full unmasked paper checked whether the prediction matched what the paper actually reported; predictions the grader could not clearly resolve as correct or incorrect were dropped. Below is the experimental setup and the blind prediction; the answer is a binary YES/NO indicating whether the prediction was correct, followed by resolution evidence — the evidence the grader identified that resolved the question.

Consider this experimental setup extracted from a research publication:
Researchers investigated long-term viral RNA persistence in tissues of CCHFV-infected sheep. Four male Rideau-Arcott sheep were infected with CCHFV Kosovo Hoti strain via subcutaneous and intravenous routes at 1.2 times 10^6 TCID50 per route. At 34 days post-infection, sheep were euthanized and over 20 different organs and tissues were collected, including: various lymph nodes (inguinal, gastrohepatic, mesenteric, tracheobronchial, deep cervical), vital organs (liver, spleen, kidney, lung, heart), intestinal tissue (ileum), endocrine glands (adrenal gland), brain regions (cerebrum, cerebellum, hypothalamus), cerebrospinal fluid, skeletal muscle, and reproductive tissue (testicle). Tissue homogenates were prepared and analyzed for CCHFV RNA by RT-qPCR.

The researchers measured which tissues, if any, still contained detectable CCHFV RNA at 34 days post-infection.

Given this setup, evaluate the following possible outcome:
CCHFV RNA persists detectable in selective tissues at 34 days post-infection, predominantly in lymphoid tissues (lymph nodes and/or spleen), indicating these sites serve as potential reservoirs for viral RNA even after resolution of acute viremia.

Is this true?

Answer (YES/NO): YES